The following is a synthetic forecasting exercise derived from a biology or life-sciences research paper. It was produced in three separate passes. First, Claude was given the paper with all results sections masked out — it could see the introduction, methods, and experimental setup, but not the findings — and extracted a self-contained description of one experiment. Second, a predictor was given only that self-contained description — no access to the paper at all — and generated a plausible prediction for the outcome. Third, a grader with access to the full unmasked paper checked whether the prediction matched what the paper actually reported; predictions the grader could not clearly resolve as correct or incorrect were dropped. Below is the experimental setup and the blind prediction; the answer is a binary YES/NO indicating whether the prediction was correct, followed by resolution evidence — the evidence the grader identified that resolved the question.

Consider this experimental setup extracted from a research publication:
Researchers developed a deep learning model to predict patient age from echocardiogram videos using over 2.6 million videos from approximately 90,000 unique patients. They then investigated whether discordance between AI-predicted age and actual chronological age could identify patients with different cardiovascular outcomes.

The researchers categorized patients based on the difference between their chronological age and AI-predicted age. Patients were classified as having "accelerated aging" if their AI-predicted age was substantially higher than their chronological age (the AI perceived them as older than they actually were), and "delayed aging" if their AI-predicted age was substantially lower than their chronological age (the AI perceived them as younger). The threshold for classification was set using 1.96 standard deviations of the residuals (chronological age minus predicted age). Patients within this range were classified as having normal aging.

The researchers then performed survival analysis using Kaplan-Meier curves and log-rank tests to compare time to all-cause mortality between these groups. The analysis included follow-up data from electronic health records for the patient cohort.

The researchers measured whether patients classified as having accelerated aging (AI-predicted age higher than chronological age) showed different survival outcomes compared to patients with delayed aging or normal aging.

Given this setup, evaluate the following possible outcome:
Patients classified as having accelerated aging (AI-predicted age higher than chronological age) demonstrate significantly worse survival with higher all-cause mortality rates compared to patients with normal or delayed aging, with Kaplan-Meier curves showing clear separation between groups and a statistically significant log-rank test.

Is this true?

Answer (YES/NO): YES